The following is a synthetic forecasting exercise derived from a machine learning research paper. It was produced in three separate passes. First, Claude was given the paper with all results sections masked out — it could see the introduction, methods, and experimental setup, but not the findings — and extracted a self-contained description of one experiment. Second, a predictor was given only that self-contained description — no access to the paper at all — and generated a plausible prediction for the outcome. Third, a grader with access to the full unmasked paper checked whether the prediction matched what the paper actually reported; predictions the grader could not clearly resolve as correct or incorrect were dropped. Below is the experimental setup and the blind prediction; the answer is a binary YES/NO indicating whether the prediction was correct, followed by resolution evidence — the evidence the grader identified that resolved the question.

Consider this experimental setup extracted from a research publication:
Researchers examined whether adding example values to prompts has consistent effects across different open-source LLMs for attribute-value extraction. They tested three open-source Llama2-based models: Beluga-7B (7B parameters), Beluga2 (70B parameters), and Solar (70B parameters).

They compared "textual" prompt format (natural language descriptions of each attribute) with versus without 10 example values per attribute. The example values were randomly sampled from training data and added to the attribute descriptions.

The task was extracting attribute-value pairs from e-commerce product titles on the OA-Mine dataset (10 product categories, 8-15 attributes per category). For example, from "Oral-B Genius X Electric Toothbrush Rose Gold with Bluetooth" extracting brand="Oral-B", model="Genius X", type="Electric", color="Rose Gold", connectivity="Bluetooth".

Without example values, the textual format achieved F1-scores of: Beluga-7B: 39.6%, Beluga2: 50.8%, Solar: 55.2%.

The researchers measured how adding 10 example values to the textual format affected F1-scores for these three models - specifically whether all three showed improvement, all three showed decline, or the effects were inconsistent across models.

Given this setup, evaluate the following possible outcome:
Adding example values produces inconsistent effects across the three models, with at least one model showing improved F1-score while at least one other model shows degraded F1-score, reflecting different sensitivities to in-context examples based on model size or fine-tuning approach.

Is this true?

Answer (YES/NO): YES